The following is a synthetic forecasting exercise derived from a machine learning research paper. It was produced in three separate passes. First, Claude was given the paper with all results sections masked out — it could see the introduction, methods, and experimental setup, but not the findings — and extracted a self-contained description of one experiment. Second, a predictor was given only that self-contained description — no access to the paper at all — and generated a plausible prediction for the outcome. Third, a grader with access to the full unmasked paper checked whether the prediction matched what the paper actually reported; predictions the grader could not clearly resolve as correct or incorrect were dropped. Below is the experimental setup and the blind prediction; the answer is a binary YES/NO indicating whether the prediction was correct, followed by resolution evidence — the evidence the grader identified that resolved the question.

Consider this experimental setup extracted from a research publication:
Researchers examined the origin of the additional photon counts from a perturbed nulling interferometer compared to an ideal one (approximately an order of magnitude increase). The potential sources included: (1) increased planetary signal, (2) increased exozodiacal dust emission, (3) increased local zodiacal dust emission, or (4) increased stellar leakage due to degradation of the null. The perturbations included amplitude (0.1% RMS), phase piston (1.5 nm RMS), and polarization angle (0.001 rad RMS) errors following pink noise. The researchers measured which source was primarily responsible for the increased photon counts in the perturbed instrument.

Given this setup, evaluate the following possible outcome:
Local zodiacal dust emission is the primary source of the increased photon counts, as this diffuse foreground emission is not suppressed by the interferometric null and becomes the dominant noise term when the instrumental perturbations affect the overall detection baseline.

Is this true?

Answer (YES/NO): NO